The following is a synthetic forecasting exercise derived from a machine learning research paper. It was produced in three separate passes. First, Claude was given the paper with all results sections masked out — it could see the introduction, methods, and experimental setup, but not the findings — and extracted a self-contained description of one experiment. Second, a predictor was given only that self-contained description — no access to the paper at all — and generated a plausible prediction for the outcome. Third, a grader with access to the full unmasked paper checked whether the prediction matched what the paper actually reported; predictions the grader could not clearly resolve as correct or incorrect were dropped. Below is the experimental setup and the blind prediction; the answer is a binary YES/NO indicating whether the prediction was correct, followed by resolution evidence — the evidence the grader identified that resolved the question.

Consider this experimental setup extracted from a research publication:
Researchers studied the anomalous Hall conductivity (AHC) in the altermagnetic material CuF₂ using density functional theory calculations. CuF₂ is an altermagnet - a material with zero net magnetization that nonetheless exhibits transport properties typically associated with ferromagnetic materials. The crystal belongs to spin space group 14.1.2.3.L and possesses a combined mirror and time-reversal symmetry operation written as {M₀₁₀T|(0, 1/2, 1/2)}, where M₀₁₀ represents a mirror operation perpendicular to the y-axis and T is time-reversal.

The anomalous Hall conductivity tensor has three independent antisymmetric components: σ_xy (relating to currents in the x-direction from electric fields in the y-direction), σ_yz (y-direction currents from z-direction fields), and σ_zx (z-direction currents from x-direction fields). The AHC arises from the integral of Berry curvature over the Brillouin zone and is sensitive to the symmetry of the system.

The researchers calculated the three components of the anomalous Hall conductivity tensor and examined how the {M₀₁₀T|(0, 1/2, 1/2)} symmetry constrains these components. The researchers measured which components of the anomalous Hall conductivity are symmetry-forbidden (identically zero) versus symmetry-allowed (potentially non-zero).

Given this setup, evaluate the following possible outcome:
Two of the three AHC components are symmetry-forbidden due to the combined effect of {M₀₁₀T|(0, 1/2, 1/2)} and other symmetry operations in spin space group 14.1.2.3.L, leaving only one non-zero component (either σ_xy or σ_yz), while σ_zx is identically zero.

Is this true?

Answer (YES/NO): NO